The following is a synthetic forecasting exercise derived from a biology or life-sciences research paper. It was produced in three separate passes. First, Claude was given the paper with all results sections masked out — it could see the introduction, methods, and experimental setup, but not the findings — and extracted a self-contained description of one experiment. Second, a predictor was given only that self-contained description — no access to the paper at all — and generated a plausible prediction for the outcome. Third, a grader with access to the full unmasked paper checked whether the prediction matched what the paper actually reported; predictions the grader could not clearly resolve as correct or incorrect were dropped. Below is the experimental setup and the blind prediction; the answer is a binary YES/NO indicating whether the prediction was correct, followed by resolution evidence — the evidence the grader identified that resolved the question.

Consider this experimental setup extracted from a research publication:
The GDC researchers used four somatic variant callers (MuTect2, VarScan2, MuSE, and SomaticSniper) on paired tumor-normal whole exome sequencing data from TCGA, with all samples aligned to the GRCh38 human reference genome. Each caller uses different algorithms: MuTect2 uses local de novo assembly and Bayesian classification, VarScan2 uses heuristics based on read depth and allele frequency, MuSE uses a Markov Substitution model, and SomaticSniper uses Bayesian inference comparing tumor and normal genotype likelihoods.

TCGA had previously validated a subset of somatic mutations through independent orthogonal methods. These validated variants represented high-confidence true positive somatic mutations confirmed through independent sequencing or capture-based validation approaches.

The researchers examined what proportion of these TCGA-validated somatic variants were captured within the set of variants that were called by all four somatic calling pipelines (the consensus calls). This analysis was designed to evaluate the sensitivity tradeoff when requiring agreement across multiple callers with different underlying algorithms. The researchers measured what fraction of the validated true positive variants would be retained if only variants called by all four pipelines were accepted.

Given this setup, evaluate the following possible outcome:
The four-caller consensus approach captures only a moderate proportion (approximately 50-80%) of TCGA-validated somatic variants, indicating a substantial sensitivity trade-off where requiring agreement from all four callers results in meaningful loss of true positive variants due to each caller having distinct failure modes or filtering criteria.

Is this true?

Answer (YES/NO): YES